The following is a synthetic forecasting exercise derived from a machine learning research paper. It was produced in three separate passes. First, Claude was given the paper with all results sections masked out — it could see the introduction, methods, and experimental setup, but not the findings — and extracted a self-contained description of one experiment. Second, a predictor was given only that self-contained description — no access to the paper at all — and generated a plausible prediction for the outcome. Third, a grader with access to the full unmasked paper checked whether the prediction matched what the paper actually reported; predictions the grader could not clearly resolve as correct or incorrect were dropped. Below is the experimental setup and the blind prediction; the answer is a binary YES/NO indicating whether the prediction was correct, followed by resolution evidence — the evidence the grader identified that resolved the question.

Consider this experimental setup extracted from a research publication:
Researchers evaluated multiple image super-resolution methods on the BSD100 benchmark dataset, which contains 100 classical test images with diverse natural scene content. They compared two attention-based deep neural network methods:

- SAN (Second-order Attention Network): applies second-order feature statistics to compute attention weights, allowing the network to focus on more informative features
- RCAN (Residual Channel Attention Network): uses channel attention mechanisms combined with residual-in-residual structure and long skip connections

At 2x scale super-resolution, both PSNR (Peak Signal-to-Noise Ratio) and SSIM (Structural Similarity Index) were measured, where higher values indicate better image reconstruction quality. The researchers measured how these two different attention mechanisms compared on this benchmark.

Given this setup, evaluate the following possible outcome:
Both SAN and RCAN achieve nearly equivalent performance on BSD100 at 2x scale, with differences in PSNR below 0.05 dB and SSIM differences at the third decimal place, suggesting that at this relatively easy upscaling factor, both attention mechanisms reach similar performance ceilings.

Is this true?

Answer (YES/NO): NO